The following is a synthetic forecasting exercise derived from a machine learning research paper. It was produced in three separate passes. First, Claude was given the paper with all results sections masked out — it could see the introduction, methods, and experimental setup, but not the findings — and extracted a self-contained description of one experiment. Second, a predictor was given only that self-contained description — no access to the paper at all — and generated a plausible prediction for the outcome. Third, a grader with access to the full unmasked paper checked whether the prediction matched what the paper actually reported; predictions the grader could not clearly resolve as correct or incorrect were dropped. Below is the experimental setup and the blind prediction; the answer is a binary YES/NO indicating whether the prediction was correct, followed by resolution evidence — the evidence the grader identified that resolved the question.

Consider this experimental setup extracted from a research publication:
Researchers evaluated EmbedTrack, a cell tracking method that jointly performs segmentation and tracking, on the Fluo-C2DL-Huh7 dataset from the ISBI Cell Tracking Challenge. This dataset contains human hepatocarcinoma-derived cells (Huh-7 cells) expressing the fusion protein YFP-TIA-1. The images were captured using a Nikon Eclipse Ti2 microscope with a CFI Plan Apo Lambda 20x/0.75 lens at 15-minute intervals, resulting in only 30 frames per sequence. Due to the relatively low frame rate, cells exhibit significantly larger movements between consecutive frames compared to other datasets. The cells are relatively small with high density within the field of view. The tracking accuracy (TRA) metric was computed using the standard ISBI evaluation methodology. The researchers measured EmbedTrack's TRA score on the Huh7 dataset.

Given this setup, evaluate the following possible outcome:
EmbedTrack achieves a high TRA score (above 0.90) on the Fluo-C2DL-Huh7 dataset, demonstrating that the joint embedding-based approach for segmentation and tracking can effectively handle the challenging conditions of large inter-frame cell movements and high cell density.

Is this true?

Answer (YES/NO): NO